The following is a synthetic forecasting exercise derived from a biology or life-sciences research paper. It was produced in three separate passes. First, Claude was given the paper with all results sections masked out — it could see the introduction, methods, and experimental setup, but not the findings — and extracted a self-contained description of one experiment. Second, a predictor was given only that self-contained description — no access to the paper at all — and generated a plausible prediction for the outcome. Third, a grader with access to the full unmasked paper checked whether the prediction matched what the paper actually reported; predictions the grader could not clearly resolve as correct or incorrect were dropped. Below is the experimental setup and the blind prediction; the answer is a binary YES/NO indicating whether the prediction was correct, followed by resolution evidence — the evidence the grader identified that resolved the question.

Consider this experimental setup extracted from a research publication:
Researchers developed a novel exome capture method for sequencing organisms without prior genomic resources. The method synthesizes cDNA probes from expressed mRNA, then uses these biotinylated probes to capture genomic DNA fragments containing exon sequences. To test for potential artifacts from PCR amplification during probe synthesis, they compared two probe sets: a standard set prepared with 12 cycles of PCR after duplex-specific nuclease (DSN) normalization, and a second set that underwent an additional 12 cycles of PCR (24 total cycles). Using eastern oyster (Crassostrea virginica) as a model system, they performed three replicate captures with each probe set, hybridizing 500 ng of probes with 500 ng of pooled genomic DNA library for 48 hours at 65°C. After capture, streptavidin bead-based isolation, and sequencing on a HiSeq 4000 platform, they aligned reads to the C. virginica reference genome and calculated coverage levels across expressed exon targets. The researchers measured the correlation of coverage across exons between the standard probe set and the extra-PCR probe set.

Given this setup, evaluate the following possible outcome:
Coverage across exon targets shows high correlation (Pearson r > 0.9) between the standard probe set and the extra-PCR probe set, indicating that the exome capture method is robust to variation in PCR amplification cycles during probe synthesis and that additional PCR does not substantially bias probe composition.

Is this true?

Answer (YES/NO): YES